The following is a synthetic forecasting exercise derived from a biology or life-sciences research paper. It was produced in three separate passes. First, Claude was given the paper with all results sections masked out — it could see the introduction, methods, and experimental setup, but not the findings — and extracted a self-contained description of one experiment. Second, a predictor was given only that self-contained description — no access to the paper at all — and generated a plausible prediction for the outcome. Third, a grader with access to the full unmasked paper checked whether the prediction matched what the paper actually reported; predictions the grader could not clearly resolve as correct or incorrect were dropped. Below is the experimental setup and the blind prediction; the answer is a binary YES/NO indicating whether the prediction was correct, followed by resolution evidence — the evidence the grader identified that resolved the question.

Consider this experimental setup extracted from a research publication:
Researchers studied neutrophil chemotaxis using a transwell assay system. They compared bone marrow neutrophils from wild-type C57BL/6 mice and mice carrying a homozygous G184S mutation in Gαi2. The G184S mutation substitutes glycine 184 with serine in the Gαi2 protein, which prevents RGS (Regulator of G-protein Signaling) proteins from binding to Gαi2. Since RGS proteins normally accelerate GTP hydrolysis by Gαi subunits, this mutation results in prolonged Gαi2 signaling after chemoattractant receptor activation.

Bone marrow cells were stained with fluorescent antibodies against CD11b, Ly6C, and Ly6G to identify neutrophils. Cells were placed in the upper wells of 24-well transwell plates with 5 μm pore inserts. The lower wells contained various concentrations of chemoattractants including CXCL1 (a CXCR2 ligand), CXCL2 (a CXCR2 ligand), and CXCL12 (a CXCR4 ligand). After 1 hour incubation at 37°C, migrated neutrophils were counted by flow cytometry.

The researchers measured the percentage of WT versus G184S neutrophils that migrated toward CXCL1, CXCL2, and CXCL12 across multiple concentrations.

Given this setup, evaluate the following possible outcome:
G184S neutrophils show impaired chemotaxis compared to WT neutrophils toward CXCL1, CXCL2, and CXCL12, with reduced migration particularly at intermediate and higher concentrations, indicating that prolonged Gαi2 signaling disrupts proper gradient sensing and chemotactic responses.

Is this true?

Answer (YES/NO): NO